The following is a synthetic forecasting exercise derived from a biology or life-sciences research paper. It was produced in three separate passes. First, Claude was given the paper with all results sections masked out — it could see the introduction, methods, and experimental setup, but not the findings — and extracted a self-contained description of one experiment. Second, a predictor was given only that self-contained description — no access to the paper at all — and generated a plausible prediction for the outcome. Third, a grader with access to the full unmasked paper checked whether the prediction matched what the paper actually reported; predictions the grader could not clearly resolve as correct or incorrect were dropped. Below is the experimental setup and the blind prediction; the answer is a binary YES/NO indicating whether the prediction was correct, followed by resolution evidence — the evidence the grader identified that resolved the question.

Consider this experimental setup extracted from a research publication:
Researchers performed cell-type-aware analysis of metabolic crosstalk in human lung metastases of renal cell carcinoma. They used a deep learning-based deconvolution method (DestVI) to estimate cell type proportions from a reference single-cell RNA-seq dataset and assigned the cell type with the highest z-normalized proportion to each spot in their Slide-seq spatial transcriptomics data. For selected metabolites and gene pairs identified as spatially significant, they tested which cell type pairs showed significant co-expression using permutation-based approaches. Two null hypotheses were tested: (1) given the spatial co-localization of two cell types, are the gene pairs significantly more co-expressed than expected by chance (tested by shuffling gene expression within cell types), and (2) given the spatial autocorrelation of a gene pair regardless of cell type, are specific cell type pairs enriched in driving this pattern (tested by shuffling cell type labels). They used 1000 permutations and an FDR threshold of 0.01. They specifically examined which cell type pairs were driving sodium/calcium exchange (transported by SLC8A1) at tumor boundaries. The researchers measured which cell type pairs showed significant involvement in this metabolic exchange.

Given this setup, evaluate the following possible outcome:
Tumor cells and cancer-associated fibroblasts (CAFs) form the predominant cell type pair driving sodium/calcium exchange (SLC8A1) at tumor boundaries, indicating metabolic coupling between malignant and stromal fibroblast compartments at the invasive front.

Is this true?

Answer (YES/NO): NO